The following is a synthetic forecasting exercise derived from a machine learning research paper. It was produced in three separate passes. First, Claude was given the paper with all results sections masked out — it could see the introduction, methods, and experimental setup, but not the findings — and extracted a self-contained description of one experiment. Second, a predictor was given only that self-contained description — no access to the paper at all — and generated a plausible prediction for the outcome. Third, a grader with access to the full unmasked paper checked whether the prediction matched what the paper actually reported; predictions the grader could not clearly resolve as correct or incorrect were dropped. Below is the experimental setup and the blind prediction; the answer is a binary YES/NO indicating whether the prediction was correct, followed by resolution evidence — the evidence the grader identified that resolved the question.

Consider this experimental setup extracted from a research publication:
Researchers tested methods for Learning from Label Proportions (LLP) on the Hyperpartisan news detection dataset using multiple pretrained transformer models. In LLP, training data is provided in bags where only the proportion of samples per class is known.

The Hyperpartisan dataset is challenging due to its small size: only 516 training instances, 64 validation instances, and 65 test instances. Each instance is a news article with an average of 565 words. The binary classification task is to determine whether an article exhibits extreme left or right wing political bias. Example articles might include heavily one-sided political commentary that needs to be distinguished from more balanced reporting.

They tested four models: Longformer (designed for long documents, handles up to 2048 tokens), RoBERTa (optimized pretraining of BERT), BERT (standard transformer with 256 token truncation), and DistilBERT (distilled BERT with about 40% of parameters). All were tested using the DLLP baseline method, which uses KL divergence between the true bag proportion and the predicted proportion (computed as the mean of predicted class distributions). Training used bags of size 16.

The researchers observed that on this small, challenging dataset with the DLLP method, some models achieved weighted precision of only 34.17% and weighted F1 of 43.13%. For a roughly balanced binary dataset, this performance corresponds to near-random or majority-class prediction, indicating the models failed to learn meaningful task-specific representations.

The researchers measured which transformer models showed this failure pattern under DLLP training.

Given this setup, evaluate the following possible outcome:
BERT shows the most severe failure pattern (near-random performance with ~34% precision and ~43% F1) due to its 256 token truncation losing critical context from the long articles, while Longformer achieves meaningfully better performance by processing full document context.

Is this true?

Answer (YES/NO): NO